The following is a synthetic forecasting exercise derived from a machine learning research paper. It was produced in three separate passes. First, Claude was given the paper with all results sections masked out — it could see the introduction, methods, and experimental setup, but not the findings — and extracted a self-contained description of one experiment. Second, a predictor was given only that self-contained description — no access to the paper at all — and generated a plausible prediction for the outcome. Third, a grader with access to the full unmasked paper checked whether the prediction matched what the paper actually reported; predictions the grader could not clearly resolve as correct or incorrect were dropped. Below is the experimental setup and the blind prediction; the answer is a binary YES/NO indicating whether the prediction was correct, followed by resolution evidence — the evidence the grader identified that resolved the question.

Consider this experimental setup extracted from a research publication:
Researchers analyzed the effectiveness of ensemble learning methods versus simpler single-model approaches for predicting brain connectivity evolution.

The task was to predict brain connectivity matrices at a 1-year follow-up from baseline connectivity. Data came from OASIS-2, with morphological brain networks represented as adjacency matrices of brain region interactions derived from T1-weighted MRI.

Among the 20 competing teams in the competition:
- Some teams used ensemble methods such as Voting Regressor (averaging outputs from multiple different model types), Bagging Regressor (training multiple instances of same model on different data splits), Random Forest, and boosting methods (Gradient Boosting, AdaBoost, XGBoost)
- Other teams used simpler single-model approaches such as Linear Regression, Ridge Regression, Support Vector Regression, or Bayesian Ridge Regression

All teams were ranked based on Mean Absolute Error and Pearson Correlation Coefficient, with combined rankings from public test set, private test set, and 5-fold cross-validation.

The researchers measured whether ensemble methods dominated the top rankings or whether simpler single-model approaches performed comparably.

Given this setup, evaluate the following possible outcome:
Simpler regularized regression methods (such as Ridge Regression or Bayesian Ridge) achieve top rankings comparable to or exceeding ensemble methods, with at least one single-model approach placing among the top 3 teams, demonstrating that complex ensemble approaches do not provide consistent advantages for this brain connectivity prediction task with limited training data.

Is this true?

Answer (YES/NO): YES